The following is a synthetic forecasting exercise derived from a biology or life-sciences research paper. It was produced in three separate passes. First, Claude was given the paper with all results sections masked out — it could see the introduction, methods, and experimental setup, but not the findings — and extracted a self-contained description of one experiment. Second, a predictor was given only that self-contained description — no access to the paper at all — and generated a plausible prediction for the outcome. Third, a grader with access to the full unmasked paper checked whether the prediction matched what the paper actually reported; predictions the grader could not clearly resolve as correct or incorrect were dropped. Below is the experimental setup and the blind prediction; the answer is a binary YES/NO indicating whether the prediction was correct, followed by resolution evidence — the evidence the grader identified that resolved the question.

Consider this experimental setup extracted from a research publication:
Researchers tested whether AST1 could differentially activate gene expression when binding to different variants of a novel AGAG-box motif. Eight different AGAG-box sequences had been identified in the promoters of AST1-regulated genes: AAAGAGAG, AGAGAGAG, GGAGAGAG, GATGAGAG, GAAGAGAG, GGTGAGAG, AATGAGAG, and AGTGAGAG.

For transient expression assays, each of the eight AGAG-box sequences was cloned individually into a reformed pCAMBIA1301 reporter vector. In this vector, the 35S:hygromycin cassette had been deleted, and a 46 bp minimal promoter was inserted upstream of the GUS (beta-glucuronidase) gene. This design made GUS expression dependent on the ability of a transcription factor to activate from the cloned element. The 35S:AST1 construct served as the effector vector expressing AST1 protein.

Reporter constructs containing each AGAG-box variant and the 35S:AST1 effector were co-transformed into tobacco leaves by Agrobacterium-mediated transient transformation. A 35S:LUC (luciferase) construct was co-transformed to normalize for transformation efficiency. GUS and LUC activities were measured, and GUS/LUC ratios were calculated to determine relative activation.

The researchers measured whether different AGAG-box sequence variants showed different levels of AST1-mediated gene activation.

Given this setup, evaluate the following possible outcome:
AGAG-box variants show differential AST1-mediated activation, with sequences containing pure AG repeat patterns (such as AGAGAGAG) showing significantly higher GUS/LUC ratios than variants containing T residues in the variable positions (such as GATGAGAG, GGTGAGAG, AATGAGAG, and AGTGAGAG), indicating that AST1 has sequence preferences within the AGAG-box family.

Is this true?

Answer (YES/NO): NO